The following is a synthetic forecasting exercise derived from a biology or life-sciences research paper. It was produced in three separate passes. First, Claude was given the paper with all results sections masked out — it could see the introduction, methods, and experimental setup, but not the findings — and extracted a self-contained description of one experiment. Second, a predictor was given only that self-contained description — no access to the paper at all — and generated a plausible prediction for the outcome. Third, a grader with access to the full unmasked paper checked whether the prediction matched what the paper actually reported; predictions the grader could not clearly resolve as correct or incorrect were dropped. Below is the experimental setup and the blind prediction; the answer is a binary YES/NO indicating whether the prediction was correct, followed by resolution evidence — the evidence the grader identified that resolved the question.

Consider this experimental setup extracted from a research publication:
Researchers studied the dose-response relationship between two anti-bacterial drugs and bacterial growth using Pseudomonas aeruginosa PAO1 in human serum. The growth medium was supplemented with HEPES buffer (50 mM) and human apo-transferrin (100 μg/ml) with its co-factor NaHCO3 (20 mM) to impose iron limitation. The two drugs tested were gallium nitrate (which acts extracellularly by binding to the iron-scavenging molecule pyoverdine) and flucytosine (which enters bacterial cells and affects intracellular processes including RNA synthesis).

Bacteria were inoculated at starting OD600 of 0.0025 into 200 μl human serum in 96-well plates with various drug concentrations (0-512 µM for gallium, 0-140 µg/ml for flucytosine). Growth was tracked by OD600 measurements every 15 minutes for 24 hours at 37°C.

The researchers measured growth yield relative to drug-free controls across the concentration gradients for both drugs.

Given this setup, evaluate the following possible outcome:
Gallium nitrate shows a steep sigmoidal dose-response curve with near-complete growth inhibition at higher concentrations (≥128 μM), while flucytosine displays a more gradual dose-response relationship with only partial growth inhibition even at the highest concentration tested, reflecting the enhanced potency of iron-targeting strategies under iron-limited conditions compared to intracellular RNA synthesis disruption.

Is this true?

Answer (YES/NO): NO